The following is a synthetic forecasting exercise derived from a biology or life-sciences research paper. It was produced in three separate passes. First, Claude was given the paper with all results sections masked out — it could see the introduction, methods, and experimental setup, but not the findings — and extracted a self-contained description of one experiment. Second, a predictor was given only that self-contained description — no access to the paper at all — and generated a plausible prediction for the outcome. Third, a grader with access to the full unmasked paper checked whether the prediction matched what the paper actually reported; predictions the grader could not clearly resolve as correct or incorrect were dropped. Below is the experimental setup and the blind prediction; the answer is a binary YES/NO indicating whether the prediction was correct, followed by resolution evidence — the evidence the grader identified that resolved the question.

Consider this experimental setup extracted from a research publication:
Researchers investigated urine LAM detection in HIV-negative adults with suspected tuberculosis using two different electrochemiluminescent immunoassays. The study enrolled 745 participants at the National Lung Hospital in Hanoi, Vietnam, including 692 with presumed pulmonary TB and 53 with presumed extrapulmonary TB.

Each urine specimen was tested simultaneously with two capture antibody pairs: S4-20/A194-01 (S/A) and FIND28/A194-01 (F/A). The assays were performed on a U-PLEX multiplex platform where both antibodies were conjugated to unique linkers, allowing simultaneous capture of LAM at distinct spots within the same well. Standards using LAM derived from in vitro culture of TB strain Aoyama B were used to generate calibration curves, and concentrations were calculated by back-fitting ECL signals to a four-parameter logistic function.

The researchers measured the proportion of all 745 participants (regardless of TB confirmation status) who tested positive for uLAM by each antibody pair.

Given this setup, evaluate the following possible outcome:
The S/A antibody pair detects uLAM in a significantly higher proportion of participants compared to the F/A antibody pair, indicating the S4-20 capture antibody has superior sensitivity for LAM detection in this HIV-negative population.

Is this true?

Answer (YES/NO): NO